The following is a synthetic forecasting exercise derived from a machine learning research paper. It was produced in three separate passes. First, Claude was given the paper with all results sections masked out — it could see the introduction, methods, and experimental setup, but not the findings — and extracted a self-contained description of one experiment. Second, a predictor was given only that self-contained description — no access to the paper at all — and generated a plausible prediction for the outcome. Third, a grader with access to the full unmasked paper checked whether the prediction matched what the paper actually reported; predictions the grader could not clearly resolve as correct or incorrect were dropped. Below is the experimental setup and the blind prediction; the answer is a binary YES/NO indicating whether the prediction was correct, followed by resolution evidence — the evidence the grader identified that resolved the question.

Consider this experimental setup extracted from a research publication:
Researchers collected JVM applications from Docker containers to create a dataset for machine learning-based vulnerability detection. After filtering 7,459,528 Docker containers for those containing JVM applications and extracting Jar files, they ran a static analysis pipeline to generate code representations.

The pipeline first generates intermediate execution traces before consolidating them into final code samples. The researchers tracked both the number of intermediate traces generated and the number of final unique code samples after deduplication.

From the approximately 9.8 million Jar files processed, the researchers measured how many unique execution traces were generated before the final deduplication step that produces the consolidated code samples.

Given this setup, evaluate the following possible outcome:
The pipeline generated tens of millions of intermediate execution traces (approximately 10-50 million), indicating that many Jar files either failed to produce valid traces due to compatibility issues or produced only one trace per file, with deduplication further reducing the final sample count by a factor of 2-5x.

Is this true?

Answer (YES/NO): NO